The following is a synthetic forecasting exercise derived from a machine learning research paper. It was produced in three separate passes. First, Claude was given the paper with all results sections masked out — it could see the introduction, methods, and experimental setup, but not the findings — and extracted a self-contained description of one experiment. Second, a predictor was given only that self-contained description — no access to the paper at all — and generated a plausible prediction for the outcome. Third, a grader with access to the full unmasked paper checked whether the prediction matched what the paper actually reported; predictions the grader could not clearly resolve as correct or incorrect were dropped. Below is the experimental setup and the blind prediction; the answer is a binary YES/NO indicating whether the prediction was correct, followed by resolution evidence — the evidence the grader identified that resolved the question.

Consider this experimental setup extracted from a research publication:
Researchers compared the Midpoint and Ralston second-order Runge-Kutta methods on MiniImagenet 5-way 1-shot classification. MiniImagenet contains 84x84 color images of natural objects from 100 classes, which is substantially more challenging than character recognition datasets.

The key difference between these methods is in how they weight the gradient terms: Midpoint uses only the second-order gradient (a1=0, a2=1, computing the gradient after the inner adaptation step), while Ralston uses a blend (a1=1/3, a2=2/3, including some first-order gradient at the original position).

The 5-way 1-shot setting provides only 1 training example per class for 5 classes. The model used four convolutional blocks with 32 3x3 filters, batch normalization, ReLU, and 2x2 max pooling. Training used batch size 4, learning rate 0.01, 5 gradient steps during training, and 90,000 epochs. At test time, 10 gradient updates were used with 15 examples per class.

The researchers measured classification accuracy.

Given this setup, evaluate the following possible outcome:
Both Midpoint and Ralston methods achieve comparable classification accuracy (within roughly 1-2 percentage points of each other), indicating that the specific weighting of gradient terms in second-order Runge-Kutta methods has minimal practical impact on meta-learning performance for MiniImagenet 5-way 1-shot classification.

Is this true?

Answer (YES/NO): YES